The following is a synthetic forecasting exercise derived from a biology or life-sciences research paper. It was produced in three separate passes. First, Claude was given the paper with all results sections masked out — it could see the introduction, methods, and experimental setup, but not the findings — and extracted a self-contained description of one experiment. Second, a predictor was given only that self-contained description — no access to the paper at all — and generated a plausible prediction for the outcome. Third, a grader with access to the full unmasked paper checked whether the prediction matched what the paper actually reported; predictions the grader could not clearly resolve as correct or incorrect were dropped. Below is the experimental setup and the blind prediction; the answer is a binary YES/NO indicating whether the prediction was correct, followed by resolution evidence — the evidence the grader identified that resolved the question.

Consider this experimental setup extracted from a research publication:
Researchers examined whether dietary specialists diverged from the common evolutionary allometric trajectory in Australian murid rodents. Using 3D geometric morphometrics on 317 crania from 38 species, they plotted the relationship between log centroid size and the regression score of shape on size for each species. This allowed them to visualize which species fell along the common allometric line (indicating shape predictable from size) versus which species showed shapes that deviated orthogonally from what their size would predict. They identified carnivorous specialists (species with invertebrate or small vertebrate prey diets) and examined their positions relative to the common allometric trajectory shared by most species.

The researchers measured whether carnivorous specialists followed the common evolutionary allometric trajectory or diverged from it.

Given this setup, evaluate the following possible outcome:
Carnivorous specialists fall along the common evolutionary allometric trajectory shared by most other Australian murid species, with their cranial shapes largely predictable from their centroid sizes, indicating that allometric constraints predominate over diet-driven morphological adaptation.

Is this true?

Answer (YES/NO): NO